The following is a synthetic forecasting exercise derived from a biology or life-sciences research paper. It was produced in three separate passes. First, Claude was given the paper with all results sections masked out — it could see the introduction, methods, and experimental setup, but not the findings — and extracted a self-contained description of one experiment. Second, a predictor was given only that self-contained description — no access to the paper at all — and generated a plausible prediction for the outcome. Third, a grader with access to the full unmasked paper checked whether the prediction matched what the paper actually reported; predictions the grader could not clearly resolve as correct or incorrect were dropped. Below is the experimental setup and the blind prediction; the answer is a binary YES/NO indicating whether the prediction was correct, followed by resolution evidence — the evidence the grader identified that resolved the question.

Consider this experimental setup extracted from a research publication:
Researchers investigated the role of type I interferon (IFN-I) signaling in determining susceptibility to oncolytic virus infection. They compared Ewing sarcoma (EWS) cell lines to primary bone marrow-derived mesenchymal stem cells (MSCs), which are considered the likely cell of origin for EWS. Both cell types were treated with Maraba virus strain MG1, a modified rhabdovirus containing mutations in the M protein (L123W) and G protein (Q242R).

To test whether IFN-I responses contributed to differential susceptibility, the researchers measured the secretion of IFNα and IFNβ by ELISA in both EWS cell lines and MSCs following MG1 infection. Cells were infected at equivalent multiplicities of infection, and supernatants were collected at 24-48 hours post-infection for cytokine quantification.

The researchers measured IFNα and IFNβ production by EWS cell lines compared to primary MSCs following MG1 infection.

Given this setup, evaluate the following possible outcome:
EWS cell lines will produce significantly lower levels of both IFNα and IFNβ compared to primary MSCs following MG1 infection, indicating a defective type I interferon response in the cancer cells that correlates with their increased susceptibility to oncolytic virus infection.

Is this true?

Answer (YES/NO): NO